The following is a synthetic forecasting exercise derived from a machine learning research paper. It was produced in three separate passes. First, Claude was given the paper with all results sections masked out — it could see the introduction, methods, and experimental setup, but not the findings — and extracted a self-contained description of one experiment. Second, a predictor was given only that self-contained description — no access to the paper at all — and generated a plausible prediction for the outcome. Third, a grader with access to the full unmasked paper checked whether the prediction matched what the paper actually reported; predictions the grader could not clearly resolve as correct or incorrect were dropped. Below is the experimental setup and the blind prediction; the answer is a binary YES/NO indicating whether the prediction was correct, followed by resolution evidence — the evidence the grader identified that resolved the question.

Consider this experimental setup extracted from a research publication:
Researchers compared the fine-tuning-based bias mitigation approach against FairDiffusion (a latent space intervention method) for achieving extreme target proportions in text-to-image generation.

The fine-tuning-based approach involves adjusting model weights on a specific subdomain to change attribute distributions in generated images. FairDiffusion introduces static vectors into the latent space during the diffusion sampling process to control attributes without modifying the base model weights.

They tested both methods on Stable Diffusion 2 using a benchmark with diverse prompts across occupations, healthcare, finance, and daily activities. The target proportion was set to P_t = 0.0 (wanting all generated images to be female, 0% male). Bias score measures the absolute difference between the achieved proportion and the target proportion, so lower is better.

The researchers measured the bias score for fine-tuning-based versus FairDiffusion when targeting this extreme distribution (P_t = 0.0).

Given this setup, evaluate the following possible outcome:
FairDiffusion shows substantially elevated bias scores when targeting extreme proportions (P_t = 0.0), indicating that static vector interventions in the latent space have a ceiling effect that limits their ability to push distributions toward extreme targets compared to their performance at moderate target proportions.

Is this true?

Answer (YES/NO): YES